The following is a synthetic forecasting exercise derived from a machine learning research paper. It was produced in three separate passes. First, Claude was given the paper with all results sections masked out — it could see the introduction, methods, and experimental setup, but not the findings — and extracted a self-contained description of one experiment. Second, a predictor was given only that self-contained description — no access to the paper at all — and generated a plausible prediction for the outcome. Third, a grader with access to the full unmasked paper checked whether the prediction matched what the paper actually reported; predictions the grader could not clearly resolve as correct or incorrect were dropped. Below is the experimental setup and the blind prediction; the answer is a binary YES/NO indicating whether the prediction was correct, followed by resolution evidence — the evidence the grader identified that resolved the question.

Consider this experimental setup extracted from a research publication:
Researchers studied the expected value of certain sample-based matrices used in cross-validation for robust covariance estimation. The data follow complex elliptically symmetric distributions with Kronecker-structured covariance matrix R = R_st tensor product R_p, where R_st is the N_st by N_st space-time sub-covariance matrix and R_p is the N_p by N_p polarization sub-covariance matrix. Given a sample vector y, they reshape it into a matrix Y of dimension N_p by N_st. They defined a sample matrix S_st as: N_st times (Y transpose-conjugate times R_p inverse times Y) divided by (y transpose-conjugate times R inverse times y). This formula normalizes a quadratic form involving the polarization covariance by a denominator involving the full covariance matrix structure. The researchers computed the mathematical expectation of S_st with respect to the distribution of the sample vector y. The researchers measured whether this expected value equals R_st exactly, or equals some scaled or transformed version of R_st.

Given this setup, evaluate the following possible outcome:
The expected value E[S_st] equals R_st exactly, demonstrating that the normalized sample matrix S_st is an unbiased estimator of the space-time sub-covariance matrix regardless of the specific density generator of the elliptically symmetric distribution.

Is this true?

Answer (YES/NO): YES